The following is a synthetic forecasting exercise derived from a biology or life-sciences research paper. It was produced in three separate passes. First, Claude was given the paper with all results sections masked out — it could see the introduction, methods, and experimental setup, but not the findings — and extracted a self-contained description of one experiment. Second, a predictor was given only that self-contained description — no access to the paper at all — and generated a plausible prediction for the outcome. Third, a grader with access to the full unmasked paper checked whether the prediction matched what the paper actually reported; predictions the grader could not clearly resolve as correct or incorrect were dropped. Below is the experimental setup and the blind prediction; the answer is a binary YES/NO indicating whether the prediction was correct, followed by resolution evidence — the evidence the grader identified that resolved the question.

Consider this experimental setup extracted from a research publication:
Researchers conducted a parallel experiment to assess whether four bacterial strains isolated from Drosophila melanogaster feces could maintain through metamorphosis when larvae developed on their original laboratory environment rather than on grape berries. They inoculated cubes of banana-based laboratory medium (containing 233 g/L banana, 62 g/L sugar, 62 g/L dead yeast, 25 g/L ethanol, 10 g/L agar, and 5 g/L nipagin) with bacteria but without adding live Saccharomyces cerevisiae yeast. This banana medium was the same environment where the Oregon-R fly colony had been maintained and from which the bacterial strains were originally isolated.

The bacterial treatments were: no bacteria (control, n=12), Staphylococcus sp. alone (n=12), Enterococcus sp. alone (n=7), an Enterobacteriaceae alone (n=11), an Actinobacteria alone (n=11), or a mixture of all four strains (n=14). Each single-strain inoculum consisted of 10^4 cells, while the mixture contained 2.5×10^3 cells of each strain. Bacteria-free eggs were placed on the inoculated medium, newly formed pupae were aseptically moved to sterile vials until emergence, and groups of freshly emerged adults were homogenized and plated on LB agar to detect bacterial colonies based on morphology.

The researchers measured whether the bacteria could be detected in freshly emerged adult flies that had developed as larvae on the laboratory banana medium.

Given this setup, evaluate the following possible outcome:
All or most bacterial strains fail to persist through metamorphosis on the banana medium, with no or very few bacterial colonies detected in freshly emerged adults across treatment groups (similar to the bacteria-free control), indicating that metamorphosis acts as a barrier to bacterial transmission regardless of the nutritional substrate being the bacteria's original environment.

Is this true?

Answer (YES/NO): NO